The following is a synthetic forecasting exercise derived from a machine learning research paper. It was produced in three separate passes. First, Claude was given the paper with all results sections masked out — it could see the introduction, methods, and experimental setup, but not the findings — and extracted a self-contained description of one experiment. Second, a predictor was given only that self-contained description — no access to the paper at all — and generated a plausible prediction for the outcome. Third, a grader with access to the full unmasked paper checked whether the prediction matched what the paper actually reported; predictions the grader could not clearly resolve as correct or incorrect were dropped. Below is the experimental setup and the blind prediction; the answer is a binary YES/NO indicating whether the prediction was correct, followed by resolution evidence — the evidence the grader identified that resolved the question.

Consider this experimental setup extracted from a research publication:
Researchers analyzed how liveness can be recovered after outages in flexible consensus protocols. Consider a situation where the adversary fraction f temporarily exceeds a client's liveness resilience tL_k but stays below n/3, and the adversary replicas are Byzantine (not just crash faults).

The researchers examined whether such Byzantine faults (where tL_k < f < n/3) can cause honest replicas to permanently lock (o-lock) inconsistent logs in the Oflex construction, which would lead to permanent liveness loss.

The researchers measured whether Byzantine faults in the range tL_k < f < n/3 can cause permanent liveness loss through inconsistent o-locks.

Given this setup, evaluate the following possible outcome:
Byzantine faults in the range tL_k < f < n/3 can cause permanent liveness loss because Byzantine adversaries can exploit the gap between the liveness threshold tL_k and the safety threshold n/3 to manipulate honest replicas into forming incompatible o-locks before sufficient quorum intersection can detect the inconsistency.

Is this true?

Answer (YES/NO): NO